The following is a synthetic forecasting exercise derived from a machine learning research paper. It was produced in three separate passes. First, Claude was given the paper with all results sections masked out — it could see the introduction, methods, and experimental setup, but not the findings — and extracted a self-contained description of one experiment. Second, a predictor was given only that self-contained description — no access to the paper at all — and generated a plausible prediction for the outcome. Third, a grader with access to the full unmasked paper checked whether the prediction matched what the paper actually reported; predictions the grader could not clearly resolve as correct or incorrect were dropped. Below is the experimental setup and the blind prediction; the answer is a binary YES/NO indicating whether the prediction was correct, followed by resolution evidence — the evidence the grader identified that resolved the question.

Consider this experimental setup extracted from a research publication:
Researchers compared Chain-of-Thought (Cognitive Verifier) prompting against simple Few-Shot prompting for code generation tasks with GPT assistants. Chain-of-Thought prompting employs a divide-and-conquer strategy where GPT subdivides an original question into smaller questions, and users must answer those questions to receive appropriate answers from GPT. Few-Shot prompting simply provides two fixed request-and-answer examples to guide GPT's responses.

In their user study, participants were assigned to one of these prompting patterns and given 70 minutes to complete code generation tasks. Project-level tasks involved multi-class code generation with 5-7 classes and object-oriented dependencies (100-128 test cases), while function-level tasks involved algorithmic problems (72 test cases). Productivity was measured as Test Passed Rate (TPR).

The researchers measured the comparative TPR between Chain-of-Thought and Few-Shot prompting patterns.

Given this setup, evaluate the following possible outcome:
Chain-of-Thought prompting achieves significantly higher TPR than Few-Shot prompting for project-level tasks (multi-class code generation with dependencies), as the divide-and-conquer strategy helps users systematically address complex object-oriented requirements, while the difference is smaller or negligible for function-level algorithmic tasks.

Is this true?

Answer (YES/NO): NO